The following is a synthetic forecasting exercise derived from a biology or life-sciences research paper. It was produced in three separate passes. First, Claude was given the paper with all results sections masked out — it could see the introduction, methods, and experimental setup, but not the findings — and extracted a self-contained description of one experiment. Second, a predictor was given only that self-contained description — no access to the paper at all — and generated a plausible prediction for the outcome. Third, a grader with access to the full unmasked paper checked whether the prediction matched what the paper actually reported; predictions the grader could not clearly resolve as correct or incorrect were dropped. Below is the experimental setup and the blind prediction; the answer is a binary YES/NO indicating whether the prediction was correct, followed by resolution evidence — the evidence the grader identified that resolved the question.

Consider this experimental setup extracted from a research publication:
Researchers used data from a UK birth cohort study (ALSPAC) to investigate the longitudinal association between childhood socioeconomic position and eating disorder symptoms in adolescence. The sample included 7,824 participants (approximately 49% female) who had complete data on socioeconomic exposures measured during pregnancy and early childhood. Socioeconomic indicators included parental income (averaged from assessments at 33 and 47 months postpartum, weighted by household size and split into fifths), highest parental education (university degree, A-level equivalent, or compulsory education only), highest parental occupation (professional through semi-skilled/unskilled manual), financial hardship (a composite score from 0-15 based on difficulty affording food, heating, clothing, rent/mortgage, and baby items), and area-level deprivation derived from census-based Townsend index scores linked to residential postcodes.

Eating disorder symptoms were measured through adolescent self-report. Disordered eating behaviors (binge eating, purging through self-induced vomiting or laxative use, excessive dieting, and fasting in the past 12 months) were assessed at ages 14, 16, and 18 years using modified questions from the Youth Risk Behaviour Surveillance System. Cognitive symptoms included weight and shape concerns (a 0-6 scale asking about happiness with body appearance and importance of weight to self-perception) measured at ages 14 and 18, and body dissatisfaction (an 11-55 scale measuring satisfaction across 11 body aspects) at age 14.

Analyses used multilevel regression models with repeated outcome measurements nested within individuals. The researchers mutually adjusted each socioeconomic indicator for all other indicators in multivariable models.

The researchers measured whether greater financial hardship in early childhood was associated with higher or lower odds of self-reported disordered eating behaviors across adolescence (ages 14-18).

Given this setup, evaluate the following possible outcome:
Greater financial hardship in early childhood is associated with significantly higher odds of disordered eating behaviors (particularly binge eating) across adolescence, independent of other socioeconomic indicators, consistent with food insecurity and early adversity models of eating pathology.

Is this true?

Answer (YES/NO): NO